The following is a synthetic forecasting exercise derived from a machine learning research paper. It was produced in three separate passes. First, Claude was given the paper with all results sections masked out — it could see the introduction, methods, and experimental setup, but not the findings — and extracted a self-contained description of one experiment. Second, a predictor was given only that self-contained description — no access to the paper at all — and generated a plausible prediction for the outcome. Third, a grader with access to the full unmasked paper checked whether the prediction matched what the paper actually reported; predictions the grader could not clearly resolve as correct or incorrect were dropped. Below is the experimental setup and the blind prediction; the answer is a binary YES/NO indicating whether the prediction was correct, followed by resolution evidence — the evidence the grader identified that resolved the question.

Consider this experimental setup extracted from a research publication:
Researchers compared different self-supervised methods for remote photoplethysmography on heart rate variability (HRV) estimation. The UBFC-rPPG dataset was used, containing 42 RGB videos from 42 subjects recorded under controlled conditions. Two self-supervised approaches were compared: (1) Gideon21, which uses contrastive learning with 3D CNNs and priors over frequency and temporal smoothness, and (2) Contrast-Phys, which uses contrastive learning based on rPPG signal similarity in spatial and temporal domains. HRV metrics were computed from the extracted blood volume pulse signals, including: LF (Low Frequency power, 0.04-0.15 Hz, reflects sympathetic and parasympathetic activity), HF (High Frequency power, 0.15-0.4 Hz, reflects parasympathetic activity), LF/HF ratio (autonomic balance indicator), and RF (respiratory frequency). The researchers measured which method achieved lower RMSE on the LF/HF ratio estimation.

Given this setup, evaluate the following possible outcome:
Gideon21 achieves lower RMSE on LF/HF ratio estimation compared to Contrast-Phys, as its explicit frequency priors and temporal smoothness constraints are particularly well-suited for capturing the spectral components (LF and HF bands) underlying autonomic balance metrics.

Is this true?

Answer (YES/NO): NO